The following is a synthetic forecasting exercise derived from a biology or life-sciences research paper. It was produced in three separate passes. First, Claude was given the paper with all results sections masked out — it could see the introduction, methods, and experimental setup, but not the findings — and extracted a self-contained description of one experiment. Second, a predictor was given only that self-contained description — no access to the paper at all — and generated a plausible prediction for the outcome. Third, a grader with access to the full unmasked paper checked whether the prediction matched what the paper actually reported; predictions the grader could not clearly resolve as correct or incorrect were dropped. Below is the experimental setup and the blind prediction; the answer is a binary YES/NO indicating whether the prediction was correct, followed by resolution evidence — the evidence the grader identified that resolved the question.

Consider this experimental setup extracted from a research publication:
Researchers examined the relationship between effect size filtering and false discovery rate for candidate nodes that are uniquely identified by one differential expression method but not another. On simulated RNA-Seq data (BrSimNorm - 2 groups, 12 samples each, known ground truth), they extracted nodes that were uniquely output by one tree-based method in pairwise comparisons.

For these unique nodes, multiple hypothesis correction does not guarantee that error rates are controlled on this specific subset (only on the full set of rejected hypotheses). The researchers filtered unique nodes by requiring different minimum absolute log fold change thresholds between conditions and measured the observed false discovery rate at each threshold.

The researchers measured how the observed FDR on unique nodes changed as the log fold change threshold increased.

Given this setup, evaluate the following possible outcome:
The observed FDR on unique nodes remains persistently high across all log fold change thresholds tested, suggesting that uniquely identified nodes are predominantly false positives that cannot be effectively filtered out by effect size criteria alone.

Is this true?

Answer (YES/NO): NO